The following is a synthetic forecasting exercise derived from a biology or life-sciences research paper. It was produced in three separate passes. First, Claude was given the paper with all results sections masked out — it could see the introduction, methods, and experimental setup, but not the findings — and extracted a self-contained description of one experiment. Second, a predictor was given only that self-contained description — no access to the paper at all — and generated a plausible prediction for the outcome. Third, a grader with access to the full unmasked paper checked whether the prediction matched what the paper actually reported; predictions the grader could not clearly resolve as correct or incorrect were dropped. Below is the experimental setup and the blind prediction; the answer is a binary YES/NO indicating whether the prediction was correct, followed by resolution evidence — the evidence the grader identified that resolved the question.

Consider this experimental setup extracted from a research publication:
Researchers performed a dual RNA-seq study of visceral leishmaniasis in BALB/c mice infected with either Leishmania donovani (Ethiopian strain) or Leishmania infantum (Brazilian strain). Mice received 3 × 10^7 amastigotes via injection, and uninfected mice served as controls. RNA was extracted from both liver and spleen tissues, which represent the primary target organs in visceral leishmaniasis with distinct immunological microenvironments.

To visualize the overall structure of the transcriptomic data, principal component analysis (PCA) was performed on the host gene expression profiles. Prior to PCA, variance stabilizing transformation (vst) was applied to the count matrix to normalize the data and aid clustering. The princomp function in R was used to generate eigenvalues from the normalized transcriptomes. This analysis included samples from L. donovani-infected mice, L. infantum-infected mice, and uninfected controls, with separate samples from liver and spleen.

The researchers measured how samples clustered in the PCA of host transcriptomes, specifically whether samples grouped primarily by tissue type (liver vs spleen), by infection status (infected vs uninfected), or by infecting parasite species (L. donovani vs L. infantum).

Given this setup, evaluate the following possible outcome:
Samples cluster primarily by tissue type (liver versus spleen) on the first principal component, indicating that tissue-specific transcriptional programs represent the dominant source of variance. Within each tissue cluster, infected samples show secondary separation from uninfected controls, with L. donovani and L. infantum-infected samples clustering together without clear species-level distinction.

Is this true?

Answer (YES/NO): YES